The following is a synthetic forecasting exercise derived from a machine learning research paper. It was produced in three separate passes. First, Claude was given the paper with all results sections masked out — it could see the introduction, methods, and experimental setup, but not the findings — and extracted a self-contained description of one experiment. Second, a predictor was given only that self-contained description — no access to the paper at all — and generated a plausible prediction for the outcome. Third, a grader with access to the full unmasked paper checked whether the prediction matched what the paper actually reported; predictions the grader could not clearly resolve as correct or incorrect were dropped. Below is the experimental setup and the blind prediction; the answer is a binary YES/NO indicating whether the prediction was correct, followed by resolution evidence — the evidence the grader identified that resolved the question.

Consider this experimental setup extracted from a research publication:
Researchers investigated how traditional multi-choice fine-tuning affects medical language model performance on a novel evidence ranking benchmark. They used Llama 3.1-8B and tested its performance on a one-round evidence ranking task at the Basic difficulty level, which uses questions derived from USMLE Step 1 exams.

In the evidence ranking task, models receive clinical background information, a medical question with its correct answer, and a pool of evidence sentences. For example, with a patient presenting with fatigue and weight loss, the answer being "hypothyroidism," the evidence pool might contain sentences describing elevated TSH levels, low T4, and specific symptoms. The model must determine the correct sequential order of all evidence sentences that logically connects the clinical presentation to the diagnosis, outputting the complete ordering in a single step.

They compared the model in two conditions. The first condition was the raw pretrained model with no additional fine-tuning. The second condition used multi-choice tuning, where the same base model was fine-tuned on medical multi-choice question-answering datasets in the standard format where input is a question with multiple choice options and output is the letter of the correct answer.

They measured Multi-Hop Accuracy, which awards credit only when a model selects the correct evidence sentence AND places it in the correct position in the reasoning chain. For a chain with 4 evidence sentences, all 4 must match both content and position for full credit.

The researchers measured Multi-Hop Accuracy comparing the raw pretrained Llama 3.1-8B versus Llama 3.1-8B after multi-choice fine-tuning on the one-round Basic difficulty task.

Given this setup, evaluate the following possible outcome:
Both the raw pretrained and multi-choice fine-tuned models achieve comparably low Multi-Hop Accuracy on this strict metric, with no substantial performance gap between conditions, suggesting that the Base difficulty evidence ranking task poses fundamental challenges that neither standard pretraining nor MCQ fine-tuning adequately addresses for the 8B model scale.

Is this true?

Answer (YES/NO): NO